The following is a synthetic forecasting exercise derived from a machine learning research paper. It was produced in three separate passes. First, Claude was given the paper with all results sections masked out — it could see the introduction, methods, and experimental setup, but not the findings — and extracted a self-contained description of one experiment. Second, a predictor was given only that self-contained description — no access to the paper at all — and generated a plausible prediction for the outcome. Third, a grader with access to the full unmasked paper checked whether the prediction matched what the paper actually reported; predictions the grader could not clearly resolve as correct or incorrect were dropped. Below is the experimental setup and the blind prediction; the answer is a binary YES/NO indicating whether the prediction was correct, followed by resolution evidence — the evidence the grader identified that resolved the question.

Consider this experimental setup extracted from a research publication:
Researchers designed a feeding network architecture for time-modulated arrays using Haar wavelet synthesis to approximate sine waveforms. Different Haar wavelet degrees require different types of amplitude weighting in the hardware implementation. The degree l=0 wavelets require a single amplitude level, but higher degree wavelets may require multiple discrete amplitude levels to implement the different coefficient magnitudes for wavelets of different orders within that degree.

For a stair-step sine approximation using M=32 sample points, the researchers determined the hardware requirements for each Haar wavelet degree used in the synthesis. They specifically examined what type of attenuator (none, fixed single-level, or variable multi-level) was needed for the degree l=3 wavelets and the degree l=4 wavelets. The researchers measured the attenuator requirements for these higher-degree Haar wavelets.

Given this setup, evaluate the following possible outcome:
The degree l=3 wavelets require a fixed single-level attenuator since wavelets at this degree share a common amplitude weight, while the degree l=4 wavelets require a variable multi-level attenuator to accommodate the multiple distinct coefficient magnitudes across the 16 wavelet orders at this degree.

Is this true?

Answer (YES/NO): NO